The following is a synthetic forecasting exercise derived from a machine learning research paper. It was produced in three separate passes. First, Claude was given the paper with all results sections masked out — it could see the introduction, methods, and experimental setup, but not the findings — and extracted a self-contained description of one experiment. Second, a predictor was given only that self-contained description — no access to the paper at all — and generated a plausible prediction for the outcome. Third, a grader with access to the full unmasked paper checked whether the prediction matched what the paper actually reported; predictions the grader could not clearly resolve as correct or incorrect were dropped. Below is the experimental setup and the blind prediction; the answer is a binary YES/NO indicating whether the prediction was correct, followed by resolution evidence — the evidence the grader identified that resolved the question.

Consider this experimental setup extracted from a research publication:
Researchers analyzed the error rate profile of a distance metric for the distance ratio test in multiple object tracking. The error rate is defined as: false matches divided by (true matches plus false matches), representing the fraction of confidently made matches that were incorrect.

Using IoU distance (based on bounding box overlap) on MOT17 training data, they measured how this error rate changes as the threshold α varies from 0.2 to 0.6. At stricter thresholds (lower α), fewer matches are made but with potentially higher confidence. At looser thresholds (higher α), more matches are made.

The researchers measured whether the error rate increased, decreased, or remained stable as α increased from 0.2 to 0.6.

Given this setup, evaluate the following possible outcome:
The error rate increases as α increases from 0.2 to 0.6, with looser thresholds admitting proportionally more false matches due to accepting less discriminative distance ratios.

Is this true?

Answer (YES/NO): NO